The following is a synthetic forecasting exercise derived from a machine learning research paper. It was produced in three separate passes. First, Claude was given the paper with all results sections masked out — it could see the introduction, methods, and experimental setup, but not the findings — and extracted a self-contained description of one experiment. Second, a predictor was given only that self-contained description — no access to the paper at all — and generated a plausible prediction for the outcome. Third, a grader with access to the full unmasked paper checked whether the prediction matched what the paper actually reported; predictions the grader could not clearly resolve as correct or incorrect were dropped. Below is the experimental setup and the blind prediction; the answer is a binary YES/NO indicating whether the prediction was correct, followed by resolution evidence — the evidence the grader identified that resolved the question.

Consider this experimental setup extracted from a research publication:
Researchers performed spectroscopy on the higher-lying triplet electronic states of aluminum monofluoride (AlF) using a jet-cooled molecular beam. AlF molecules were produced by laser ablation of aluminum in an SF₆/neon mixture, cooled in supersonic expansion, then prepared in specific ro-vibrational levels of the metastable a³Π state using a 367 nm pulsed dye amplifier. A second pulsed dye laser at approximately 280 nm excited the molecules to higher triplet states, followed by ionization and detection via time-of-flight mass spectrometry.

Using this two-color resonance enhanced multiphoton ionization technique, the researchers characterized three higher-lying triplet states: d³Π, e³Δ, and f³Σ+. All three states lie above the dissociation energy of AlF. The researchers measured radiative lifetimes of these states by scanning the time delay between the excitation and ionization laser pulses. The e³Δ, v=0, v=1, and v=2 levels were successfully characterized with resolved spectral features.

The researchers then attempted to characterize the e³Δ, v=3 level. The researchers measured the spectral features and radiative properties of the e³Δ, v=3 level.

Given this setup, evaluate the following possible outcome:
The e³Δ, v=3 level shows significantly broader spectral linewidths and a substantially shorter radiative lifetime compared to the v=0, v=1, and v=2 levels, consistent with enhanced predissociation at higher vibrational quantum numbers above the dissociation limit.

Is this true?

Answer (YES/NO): YES